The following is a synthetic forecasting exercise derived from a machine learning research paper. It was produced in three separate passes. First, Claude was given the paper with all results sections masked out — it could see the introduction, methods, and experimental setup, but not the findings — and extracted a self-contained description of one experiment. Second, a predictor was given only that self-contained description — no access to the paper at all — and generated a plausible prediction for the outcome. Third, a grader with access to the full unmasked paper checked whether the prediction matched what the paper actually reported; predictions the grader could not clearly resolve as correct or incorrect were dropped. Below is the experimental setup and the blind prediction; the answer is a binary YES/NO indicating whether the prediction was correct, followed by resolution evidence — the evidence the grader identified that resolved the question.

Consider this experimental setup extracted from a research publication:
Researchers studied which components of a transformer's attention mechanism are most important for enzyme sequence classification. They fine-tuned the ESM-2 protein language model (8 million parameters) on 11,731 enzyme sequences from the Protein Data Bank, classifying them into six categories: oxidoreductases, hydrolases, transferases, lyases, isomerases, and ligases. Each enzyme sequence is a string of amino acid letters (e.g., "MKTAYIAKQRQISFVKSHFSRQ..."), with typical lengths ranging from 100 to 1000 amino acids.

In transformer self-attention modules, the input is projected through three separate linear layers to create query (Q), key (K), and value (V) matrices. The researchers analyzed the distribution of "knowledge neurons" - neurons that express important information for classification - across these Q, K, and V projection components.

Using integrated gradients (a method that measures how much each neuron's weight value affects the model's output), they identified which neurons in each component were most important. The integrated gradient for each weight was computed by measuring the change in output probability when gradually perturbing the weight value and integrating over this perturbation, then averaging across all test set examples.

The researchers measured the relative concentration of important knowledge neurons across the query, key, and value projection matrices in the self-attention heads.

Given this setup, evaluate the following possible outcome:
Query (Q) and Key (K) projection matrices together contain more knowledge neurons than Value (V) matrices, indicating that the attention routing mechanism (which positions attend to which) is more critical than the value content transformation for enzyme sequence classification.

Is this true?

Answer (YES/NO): YES